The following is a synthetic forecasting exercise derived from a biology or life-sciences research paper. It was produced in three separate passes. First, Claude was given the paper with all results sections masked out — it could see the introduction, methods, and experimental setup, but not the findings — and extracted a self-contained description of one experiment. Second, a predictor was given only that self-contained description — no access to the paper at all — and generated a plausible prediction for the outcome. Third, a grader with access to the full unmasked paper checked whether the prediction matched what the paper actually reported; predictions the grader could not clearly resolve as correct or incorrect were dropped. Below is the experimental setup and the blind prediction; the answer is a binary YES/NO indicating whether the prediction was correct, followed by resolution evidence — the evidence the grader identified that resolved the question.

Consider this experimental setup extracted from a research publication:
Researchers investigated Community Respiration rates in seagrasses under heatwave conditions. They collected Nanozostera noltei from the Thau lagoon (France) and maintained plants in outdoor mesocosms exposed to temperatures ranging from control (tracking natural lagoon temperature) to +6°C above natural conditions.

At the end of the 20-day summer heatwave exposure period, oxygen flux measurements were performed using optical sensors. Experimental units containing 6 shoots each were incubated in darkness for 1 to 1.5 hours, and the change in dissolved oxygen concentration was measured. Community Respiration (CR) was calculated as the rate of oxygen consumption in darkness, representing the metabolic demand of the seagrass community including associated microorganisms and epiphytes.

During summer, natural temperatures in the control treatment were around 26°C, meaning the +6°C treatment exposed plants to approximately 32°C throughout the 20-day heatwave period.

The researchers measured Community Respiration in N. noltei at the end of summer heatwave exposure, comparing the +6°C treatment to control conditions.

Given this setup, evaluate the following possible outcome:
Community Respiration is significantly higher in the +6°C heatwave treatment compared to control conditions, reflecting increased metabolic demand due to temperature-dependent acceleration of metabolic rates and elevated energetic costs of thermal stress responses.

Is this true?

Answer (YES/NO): NO